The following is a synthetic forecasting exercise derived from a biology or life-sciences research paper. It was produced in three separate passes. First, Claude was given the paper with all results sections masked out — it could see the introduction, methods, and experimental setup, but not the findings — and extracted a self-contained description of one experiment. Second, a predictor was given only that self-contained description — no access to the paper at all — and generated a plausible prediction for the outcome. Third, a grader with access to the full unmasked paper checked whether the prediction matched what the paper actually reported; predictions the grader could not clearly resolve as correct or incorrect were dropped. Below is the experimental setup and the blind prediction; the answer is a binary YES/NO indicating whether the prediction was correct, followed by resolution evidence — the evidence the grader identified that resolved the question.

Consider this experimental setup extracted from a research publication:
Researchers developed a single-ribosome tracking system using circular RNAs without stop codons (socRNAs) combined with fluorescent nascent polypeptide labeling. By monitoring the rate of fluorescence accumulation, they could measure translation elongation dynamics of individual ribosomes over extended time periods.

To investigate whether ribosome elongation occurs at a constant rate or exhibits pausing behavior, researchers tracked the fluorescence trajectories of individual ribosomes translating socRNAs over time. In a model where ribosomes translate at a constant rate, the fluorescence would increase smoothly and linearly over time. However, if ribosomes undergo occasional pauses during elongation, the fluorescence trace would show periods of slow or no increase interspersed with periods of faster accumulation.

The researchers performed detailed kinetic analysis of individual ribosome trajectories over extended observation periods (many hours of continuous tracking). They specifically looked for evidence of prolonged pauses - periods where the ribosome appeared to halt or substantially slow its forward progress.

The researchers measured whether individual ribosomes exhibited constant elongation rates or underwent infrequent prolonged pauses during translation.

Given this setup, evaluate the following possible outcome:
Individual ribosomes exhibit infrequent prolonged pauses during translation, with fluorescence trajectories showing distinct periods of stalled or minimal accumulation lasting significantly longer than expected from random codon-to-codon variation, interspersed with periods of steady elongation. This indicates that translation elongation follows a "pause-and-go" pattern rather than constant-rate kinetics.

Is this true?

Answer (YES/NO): NO